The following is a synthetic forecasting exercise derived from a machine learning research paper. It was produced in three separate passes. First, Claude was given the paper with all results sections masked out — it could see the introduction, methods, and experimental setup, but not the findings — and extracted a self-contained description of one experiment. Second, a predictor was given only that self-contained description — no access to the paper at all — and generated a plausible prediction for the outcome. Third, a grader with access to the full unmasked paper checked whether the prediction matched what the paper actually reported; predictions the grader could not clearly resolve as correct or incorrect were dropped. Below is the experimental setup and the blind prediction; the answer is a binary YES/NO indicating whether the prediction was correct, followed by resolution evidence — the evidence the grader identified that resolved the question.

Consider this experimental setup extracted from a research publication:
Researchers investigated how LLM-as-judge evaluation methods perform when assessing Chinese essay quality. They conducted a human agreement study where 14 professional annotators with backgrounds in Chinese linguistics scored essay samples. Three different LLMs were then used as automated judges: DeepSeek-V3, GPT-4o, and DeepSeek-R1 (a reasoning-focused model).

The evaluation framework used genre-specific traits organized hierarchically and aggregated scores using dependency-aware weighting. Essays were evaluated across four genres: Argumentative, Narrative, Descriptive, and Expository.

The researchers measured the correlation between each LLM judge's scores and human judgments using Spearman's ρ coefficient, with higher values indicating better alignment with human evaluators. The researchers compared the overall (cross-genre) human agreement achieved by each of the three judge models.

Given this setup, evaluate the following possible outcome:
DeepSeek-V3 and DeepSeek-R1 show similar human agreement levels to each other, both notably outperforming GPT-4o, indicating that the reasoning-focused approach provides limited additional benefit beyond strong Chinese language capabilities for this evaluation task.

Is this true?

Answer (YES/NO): NO